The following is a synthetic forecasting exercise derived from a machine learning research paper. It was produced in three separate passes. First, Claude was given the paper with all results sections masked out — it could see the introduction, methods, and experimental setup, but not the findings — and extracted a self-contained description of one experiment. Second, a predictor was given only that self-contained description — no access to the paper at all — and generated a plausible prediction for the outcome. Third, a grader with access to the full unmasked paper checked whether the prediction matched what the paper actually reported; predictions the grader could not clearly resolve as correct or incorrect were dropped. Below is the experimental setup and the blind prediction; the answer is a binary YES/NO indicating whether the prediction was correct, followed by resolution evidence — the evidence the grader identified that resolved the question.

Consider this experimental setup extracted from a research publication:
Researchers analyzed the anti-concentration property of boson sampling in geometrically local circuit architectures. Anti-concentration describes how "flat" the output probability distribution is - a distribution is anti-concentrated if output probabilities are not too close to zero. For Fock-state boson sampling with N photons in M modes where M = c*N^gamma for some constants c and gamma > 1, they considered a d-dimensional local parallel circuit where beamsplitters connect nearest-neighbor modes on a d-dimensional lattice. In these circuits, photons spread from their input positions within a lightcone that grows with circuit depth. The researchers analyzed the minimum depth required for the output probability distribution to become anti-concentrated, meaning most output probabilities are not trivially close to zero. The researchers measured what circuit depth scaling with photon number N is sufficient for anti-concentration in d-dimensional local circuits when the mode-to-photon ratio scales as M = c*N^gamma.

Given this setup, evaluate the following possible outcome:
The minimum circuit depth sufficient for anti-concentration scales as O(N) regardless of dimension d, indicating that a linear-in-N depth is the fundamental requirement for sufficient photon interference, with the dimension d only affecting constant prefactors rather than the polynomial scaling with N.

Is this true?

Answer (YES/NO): NO